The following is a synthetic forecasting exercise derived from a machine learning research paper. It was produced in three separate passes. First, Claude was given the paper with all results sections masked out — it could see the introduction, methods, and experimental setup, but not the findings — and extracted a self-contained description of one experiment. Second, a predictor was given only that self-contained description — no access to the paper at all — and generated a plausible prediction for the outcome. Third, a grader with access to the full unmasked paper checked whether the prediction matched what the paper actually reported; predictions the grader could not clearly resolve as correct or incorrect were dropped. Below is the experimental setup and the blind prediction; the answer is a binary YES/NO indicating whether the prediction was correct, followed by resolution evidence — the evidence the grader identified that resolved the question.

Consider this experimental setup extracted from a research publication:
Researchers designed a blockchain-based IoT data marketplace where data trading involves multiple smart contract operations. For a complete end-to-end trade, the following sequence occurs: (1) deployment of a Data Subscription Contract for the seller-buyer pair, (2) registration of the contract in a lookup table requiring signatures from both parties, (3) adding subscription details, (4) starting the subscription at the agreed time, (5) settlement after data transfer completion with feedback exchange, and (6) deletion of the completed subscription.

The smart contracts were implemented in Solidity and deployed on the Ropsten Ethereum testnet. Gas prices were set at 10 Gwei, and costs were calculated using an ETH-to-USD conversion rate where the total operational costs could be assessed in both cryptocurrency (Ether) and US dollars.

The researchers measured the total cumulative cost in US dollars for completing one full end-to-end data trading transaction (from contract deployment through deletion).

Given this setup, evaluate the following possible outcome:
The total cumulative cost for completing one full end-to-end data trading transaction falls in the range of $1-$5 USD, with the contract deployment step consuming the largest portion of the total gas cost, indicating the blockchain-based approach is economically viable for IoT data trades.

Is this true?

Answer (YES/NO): YES